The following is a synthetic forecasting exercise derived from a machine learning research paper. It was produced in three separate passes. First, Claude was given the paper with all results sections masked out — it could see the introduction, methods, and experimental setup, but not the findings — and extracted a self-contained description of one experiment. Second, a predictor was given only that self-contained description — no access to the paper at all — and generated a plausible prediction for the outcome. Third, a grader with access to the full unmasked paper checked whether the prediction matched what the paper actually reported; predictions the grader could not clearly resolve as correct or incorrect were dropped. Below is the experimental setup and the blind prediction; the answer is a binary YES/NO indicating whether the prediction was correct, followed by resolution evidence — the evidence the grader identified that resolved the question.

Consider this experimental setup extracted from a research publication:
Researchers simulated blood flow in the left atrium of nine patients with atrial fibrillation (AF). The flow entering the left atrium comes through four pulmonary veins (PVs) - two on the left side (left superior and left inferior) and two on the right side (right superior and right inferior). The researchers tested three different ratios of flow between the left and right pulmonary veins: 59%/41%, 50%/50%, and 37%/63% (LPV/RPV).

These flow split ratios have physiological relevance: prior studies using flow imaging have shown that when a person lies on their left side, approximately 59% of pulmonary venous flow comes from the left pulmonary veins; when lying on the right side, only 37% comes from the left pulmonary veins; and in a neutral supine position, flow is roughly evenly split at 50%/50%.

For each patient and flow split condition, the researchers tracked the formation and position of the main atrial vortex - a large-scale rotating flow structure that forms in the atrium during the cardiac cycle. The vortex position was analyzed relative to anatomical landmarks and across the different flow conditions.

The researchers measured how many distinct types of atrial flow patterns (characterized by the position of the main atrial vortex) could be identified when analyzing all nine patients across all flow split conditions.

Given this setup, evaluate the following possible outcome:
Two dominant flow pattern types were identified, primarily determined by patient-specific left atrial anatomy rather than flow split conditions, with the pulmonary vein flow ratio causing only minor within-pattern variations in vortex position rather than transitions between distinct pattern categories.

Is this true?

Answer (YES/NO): NO